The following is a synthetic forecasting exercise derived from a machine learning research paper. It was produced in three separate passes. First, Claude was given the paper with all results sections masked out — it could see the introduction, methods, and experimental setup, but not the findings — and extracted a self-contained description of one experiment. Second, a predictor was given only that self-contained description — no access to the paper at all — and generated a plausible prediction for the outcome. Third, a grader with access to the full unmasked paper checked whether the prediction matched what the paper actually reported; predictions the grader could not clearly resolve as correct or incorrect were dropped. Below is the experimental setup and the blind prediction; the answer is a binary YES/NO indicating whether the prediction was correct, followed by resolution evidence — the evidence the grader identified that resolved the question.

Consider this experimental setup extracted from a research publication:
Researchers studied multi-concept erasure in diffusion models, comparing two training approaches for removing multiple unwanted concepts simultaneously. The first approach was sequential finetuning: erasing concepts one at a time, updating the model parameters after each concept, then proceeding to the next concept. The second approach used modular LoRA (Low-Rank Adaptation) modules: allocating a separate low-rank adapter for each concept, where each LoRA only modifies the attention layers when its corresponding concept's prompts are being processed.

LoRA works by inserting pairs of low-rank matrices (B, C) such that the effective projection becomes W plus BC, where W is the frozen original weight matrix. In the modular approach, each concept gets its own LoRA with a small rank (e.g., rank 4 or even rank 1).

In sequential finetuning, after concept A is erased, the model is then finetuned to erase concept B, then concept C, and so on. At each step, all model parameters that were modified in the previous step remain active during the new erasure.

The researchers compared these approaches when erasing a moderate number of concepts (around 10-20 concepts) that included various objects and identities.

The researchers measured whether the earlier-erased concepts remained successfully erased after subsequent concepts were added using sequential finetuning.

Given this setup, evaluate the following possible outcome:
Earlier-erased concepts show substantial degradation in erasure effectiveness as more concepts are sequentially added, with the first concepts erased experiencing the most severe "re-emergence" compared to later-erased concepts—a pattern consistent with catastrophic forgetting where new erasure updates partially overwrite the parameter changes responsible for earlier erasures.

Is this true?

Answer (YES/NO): YES